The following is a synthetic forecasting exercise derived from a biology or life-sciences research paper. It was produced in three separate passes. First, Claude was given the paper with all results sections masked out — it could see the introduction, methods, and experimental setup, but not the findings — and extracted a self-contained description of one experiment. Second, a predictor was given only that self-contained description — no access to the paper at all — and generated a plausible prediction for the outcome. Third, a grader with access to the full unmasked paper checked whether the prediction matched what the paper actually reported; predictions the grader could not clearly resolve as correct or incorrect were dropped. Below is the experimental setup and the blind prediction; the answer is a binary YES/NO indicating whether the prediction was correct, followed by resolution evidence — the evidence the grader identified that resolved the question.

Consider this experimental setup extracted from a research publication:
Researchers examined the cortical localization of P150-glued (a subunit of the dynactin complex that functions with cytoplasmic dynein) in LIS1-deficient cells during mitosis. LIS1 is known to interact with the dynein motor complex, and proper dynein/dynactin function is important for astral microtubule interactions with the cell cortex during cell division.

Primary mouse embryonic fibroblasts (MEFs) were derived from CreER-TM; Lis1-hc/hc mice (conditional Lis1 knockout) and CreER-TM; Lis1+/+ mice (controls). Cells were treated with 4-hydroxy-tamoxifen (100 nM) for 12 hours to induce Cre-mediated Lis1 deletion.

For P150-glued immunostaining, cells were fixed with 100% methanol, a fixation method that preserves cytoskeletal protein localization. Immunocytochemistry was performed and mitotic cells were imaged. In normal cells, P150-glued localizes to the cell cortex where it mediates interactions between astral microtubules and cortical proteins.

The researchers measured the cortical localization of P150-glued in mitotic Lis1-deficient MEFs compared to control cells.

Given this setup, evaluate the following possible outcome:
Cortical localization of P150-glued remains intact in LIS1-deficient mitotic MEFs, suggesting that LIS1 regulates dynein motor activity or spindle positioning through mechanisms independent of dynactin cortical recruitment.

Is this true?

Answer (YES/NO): NO